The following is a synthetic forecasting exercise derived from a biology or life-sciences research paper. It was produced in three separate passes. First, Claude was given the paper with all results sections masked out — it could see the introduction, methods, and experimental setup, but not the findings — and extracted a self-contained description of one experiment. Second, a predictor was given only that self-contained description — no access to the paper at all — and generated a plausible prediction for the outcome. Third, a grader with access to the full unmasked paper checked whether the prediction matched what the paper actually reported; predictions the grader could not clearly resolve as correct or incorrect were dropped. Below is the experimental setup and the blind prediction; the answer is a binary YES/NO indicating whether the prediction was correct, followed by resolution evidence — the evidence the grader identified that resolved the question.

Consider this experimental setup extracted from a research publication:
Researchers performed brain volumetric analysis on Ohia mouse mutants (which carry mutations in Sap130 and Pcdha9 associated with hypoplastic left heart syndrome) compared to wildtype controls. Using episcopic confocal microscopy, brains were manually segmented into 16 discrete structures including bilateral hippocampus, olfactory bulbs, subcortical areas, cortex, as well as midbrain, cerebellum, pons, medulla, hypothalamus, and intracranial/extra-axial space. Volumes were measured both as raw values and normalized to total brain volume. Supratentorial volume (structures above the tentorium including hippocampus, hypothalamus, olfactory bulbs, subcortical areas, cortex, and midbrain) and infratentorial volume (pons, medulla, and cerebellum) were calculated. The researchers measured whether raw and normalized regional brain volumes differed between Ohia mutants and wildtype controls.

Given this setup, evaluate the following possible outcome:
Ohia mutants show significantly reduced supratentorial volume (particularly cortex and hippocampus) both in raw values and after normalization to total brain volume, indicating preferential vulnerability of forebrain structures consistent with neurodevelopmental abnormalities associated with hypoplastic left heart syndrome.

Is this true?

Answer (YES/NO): NO